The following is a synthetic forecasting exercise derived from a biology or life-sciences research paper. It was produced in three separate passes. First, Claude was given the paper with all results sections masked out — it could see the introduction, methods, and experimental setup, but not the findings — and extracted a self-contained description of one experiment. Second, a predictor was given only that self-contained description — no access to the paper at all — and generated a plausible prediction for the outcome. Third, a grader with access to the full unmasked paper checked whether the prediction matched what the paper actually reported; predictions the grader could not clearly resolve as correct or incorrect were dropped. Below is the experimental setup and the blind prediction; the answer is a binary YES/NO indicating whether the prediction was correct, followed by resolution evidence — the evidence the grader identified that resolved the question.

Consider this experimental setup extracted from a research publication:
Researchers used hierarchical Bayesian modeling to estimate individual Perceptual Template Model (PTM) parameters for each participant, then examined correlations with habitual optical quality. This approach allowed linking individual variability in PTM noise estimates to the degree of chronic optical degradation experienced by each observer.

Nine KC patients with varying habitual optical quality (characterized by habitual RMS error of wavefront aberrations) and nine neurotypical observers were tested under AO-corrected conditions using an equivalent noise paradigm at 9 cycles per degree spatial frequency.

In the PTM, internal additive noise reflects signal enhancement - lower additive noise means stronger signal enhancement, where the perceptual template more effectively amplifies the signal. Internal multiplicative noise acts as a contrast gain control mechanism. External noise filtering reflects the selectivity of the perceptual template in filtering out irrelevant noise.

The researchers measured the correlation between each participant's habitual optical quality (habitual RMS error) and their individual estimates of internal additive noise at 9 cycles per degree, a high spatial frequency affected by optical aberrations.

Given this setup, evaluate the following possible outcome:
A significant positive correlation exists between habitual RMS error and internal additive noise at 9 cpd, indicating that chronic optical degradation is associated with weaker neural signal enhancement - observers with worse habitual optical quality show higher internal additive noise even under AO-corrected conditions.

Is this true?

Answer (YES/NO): YES